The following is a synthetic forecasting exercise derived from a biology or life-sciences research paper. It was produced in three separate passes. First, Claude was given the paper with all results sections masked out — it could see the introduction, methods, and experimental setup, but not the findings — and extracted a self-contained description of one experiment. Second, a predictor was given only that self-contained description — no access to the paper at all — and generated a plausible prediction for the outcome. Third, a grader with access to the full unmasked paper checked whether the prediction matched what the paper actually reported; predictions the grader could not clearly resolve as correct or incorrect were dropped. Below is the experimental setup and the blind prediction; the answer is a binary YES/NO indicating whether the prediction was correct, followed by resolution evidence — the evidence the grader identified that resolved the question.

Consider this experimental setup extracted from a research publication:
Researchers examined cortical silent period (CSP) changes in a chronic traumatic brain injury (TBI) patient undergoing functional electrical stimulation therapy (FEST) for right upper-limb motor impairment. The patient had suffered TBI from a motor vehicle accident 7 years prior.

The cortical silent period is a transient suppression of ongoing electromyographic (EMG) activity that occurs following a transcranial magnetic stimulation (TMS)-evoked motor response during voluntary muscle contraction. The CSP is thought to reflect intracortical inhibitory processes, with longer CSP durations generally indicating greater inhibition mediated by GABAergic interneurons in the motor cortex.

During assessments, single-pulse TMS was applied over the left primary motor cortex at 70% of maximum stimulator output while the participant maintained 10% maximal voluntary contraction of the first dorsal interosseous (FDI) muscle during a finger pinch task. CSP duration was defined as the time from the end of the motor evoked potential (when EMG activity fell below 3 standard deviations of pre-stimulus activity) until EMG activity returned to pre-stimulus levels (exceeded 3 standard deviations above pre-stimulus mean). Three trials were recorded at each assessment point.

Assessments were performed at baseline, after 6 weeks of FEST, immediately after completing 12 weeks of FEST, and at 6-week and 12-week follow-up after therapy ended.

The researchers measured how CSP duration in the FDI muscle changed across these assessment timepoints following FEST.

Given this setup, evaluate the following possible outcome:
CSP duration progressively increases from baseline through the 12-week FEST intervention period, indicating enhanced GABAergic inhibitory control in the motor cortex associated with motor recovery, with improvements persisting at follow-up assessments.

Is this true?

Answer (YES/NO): NO